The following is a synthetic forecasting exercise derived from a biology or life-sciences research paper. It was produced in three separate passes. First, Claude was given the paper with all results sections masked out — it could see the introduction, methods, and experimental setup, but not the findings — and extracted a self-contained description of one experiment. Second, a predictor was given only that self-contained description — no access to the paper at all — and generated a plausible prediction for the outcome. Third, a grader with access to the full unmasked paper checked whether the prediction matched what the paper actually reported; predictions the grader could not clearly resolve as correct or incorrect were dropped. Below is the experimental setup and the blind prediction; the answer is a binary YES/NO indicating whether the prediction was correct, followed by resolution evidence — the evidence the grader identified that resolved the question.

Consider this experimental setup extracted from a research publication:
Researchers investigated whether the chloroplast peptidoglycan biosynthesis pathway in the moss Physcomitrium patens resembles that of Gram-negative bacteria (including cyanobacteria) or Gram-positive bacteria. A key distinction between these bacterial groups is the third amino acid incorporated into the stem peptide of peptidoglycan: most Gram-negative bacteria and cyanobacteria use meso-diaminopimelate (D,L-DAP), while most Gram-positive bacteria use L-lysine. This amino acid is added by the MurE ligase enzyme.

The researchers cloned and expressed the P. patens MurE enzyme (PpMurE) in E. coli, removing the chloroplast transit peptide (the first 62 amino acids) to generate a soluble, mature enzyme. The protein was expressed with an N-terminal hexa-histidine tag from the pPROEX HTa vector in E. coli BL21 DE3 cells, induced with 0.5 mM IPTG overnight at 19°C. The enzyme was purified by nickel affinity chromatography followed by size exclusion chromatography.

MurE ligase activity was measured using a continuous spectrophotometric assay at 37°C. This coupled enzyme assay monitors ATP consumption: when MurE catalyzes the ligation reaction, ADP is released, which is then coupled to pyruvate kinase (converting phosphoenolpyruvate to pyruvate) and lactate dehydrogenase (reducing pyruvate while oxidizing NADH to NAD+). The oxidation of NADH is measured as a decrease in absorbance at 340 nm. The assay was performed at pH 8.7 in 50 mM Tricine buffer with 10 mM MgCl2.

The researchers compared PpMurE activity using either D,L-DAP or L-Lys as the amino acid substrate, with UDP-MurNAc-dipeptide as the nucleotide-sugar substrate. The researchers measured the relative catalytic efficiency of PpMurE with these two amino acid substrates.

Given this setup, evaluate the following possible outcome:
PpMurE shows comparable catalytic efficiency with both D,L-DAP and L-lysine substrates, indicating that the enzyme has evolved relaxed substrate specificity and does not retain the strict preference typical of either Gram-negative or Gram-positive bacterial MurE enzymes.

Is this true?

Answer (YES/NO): NO